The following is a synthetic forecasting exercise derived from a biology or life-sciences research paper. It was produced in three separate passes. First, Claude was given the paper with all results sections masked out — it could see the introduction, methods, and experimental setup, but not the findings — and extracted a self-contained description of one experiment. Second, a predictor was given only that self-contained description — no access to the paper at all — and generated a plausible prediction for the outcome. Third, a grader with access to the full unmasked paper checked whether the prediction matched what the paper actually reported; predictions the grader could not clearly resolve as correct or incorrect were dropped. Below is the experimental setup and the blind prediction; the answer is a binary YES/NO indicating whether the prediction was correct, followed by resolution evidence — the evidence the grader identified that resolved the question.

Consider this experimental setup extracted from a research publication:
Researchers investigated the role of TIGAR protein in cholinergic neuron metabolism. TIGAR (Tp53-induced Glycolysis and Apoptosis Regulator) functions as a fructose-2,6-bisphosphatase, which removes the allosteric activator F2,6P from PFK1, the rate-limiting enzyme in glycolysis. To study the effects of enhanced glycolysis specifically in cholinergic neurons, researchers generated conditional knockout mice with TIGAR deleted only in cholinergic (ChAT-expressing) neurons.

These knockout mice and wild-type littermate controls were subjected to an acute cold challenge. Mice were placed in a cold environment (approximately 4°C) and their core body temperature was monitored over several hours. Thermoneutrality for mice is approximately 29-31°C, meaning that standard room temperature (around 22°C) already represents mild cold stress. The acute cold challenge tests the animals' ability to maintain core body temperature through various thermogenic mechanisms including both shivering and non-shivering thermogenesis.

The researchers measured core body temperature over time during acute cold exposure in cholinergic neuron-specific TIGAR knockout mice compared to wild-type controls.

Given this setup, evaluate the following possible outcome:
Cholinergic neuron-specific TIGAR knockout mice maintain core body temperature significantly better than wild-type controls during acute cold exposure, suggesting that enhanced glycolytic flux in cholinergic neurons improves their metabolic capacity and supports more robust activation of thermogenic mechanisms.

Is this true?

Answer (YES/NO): YES